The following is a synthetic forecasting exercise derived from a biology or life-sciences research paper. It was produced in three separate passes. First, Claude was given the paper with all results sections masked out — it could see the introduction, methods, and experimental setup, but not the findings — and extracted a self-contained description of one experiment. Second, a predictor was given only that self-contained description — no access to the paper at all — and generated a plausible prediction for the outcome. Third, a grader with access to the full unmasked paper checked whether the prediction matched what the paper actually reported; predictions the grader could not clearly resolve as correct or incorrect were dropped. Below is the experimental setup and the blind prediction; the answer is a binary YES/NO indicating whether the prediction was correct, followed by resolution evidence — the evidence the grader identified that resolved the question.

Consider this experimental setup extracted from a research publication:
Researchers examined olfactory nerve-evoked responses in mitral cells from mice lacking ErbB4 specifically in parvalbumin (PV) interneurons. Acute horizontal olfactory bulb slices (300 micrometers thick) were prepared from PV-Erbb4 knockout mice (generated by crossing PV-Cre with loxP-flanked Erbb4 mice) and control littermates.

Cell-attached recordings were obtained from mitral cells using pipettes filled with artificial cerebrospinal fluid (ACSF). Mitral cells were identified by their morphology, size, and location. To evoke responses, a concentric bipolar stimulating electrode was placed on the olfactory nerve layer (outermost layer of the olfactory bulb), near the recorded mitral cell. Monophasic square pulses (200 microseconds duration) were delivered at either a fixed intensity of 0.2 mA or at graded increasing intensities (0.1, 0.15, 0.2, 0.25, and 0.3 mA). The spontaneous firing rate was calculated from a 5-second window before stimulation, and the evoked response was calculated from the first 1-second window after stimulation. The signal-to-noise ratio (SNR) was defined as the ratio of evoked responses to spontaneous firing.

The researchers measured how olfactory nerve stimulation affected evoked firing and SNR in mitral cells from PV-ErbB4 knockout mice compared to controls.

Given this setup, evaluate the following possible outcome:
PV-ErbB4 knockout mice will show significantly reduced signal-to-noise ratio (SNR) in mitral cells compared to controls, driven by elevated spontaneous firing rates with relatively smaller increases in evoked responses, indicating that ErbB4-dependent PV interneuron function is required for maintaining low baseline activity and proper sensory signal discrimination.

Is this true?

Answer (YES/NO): YES